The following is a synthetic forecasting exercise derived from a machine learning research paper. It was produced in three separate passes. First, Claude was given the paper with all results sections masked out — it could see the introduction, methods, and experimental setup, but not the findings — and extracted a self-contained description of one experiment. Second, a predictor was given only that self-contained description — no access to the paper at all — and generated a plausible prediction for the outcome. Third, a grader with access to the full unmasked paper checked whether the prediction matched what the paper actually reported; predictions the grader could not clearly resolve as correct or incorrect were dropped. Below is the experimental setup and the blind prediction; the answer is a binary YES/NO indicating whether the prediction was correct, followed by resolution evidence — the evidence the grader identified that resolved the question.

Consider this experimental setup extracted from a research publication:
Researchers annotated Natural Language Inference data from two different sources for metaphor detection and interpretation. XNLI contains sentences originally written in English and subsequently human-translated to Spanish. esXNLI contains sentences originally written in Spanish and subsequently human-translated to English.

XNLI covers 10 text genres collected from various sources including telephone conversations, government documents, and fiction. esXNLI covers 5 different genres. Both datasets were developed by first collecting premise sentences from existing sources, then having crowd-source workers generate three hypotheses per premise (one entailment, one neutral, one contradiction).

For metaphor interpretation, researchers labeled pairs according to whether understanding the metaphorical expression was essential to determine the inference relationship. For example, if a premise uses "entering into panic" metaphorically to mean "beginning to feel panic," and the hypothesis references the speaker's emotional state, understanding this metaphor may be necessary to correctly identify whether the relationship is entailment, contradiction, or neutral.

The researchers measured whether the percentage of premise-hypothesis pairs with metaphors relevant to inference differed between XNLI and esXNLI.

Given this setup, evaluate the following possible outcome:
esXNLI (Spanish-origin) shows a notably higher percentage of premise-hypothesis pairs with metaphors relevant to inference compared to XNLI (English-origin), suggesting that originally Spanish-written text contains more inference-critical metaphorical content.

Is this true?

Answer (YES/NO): NO